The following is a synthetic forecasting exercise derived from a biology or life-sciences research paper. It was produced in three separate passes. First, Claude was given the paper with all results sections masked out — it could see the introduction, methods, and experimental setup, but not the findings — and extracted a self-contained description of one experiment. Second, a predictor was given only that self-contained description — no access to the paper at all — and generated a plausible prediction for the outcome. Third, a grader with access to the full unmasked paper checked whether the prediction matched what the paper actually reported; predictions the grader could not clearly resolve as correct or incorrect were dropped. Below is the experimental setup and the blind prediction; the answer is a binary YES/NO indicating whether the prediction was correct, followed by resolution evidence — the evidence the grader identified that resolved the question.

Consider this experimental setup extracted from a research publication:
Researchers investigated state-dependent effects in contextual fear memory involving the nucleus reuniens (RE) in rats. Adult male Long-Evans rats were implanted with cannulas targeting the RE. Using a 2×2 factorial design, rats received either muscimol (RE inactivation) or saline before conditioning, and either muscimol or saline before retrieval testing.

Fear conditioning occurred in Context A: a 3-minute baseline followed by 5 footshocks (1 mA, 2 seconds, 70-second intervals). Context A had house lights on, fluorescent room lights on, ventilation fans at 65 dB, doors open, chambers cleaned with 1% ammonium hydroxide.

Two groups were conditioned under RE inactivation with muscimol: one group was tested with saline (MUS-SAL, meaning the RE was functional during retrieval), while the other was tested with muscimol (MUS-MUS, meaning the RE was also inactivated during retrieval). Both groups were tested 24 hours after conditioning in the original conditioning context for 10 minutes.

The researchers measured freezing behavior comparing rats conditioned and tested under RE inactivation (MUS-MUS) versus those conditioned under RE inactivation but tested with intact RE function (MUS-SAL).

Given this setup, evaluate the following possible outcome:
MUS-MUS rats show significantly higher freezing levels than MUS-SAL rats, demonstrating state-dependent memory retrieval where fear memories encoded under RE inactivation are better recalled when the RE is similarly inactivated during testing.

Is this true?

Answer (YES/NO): YES